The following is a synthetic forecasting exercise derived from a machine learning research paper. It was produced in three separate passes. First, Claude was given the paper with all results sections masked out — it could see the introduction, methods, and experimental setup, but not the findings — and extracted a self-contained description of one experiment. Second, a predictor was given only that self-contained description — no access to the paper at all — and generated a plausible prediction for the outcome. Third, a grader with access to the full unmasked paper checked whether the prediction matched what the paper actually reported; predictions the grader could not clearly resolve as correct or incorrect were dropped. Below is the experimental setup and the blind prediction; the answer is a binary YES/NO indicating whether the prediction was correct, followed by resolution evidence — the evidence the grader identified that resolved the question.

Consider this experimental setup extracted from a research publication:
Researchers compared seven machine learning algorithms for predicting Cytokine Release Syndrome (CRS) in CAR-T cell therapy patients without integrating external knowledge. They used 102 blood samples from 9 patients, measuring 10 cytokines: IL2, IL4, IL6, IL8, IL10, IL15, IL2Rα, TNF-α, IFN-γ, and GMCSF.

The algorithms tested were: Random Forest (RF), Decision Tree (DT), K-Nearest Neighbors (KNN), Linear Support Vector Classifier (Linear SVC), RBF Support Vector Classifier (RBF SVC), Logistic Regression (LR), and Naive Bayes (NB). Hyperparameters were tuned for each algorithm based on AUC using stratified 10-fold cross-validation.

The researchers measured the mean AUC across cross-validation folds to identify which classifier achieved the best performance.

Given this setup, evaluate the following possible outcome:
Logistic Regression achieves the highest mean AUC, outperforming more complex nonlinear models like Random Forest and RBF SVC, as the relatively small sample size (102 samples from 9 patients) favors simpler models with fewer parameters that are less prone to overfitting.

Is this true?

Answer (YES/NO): NO